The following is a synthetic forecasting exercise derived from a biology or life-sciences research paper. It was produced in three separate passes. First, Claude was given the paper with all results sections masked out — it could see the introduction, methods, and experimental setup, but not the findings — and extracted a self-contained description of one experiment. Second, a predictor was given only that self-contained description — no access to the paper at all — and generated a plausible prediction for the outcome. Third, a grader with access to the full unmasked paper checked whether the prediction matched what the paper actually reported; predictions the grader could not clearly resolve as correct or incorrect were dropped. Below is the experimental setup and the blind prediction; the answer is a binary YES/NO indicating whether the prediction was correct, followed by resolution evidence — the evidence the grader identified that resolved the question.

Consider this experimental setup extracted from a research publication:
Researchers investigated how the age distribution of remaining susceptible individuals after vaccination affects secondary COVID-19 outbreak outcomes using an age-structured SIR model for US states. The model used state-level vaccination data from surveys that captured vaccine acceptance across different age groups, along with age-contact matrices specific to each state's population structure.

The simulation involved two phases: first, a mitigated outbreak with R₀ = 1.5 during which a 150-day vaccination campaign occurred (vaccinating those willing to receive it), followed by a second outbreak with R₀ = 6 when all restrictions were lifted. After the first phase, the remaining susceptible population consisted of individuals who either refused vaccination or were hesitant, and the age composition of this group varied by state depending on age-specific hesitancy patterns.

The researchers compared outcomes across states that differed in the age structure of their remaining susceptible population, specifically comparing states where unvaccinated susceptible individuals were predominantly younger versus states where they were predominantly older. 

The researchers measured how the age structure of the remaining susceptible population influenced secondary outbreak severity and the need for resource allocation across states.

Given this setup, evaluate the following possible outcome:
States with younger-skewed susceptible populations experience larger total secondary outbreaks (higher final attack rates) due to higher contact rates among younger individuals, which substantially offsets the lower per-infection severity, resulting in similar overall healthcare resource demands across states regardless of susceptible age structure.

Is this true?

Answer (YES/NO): NO